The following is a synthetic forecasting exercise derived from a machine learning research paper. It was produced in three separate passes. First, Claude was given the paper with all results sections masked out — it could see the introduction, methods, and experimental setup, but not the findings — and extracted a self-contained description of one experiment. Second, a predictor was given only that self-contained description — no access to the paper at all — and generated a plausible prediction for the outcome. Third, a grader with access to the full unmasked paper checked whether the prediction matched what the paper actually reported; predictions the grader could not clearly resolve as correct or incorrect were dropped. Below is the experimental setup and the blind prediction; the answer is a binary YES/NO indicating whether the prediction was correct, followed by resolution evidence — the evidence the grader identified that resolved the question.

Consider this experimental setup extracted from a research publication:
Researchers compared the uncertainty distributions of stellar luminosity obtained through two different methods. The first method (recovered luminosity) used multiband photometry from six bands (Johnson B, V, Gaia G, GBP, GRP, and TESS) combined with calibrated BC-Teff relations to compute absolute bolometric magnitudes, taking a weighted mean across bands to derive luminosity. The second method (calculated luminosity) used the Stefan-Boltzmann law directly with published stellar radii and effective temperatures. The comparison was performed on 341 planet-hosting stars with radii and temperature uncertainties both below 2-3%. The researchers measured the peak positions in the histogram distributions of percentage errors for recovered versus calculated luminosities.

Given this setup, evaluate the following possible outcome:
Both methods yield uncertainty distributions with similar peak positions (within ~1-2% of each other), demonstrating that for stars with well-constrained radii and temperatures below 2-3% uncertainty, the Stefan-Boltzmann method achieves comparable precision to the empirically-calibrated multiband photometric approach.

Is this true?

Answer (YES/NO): NO